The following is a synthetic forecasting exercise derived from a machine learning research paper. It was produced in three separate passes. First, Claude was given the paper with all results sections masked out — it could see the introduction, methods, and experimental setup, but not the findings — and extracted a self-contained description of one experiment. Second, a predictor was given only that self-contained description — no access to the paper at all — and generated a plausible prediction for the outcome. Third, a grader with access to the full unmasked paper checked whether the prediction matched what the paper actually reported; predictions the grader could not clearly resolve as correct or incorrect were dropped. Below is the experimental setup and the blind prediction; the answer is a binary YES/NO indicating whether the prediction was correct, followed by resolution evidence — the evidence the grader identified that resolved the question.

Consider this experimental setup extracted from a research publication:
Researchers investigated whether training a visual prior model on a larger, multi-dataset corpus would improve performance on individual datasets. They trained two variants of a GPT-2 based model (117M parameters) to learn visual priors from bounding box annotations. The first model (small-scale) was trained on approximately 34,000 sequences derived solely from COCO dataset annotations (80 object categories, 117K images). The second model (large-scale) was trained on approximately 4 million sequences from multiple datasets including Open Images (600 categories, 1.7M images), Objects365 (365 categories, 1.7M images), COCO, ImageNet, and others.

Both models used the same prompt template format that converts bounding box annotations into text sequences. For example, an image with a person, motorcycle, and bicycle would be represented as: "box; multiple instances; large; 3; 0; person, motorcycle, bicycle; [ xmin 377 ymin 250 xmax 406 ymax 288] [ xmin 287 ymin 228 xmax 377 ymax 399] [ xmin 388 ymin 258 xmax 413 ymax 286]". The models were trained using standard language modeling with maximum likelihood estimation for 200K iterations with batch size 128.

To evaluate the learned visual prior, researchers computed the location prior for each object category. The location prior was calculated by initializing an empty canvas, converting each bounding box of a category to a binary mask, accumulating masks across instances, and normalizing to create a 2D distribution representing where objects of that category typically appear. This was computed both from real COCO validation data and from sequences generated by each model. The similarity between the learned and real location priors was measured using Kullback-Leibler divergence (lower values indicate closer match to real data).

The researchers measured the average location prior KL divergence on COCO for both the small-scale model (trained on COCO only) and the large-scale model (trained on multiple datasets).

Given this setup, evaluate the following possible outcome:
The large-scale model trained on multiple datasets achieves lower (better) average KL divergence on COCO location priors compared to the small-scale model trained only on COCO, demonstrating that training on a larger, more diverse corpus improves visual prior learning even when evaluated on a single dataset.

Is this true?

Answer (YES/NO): NO